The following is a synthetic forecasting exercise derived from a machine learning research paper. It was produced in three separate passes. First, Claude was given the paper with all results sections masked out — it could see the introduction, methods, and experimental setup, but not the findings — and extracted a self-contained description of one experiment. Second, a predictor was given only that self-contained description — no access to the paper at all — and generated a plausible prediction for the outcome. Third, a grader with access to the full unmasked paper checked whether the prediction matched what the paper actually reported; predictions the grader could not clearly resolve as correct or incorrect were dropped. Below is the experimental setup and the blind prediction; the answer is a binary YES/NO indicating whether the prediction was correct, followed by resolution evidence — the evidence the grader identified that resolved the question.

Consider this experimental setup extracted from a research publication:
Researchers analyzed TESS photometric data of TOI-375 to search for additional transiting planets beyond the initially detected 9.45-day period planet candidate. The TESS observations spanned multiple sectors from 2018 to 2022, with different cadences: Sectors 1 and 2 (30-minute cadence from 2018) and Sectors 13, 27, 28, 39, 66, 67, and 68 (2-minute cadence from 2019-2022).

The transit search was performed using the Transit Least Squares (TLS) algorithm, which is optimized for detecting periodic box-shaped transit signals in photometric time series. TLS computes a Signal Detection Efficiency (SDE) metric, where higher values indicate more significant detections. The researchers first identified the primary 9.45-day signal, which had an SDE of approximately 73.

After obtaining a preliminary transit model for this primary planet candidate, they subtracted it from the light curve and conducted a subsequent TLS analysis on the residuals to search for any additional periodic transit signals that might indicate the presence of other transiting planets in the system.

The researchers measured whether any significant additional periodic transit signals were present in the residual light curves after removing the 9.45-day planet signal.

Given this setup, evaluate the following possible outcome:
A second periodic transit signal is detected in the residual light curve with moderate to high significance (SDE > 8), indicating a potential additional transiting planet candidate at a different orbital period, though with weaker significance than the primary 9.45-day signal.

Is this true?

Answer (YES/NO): NO